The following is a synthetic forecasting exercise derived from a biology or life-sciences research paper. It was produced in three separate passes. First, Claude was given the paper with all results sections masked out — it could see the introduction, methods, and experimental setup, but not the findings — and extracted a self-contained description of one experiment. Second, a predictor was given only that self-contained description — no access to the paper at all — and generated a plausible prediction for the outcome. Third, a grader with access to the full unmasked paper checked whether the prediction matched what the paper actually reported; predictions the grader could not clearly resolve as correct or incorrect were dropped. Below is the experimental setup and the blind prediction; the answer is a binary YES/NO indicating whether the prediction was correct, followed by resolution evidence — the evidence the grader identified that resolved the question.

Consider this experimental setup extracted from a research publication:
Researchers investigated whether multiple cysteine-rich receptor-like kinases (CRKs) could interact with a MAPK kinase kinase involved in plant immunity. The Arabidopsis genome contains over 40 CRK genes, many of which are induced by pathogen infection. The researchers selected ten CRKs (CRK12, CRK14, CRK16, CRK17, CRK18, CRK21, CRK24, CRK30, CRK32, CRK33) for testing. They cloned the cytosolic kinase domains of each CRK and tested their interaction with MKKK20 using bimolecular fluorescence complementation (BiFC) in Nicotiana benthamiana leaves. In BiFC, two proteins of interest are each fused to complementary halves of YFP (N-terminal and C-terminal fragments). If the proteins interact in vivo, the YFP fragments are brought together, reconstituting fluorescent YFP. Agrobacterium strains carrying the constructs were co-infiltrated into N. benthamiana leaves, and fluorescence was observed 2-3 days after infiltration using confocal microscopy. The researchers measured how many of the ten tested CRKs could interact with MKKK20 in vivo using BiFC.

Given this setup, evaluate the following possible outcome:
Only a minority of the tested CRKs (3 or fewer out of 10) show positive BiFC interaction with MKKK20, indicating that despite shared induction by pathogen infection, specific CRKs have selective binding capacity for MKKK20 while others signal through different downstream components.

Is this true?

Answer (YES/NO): NO